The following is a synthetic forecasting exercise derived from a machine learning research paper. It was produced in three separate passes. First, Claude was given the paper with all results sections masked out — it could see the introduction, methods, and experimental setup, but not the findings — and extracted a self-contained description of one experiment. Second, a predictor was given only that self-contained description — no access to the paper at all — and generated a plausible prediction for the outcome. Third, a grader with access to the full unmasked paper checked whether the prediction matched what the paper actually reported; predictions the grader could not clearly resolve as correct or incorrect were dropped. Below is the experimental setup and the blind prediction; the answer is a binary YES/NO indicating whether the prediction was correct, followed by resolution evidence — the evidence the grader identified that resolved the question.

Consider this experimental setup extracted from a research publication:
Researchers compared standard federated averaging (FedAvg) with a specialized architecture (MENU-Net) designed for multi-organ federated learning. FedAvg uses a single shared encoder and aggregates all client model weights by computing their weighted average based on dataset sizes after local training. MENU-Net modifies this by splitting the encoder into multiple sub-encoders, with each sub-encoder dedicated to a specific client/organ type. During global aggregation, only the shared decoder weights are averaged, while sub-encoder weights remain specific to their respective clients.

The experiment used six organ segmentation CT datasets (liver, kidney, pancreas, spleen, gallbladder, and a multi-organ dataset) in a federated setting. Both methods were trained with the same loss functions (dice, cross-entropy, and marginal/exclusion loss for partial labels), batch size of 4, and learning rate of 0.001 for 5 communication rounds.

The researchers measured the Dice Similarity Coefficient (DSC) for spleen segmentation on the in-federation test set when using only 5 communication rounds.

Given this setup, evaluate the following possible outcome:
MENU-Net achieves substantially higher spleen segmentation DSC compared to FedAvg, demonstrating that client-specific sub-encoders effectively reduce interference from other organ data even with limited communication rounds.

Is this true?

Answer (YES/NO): NO